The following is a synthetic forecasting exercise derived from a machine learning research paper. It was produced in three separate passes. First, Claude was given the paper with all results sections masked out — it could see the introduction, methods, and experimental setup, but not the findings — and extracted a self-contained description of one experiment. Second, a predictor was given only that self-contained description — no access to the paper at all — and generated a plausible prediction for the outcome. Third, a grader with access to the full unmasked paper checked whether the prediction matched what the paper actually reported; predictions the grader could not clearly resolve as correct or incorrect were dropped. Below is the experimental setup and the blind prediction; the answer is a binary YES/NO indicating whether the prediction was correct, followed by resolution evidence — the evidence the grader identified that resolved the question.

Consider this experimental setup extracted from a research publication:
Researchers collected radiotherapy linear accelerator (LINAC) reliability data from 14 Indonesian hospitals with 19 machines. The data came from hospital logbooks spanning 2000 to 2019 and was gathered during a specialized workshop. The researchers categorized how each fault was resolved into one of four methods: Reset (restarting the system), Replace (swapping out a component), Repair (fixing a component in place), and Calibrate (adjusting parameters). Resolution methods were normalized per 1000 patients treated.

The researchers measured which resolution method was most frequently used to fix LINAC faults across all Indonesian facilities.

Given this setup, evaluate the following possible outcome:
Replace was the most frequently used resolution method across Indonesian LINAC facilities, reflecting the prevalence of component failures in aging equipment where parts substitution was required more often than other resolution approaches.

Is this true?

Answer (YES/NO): YES